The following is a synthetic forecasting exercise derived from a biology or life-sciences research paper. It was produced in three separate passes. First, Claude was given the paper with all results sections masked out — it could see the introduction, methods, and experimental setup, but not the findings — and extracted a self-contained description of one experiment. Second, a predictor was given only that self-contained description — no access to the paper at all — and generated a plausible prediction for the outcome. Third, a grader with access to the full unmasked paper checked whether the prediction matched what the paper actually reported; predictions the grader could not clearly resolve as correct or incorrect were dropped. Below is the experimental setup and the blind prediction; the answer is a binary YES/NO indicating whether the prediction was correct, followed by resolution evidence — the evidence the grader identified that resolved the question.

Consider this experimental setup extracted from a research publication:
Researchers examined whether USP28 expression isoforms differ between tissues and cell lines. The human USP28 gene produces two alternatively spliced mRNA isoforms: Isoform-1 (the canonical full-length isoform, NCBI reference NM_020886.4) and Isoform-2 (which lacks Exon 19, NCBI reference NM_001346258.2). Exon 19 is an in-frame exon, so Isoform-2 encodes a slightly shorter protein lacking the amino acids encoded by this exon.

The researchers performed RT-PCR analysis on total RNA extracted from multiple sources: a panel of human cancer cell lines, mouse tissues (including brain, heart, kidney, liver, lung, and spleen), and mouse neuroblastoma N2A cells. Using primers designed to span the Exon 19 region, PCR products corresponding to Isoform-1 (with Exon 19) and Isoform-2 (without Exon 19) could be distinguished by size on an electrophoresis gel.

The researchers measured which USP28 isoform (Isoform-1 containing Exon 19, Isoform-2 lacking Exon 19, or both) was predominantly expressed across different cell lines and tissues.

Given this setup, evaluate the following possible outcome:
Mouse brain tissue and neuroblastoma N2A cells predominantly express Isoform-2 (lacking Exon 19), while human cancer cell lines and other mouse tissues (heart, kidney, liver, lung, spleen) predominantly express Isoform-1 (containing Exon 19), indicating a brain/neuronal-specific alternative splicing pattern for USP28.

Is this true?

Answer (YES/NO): NO